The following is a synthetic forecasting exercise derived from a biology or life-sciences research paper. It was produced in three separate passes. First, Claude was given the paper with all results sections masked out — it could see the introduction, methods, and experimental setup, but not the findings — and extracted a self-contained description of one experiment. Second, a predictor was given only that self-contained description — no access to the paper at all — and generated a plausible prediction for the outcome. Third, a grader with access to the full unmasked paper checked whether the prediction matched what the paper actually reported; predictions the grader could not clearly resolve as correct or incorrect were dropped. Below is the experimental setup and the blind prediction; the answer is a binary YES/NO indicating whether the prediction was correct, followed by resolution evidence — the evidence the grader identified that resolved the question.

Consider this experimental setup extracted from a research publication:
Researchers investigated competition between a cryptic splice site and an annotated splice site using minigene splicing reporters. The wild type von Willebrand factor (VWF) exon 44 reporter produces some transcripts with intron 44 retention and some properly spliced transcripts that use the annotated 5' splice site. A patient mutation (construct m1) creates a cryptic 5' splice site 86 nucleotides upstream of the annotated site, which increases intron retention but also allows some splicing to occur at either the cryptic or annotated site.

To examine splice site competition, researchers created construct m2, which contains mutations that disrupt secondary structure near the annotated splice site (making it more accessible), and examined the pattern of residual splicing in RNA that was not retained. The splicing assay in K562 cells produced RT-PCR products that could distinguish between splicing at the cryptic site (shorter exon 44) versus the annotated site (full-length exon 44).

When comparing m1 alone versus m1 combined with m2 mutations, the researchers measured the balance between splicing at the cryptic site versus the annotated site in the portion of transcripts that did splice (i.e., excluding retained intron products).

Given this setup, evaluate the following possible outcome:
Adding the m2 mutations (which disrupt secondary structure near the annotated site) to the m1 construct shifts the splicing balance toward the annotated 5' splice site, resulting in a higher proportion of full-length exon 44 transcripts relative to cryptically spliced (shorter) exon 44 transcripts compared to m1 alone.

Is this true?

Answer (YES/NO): YES